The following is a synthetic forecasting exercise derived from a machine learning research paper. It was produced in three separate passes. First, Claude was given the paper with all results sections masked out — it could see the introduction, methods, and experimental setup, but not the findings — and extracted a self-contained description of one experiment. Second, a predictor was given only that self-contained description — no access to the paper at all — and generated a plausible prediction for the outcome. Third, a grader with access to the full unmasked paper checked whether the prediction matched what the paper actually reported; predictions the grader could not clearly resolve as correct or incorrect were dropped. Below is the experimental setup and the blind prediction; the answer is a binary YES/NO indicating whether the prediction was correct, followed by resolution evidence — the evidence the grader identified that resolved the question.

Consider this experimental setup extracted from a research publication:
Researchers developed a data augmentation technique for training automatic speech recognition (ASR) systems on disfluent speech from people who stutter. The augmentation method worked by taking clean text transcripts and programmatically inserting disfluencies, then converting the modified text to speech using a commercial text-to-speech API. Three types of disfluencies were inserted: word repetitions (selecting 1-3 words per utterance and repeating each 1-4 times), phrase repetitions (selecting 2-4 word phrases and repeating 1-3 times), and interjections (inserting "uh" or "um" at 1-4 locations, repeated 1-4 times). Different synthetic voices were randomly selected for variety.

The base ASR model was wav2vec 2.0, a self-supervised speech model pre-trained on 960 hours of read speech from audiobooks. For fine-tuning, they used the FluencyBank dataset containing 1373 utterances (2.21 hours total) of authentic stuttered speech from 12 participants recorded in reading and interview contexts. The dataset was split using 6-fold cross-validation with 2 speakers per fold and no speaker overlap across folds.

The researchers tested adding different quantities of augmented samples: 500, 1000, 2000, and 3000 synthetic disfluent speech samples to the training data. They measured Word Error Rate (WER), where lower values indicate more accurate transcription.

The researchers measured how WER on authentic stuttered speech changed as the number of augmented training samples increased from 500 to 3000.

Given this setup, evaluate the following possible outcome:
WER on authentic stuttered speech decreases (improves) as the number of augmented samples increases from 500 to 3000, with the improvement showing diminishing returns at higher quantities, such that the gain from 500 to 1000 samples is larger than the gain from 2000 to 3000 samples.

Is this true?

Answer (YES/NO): YES